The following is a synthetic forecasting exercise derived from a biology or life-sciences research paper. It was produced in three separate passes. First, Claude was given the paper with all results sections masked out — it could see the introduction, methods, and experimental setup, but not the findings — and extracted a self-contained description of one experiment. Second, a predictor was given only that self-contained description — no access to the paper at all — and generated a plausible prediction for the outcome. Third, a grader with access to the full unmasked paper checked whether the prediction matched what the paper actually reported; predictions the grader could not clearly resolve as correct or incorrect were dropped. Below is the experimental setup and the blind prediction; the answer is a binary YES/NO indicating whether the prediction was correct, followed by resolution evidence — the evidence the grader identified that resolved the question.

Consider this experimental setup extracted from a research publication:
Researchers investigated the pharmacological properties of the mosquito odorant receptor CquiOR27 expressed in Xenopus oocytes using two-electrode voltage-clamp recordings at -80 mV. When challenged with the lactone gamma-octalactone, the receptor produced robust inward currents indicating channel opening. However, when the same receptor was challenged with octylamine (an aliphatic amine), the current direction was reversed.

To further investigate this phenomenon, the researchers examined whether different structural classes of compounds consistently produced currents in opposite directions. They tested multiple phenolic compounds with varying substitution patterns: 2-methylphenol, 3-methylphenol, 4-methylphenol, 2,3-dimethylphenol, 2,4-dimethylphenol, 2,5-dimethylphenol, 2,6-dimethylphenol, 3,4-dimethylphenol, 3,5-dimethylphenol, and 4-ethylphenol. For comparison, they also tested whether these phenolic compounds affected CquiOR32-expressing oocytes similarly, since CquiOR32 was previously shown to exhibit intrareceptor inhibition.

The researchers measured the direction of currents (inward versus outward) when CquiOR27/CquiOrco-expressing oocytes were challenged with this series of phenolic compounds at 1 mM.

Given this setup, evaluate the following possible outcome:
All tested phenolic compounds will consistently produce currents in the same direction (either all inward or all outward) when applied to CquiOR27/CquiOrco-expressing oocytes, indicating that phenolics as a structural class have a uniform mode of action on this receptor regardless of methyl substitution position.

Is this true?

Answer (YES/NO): NO